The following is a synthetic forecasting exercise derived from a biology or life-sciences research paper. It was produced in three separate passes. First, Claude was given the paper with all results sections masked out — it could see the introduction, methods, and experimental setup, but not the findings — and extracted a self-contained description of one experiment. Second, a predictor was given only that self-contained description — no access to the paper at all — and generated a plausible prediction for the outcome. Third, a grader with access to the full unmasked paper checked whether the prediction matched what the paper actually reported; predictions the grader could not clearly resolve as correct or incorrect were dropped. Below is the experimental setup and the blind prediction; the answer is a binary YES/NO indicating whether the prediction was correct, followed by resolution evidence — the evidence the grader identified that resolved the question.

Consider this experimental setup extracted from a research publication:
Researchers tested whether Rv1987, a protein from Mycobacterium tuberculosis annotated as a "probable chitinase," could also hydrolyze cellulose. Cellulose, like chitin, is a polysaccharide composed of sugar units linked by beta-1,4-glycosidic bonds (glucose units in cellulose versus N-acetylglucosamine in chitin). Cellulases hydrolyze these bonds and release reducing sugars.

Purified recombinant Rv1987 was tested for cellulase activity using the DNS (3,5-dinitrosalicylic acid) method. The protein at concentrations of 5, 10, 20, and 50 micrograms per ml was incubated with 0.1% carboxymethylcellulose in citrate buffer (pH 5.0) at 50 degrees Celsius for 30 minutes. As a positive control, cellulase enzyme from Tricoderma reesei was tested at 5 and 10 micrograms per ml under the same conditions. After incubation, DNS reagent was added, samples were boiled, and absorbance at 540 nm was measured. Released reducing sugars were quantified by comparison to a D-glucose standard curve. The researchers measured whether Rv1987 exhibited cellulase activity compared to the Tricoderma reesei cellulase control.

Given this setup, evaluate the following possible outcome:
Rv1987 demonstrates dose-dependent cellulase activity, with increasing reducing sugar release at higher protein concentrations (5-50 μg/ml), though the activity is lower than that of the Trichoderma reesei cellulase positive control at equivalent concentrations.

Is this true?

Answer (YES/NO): NO